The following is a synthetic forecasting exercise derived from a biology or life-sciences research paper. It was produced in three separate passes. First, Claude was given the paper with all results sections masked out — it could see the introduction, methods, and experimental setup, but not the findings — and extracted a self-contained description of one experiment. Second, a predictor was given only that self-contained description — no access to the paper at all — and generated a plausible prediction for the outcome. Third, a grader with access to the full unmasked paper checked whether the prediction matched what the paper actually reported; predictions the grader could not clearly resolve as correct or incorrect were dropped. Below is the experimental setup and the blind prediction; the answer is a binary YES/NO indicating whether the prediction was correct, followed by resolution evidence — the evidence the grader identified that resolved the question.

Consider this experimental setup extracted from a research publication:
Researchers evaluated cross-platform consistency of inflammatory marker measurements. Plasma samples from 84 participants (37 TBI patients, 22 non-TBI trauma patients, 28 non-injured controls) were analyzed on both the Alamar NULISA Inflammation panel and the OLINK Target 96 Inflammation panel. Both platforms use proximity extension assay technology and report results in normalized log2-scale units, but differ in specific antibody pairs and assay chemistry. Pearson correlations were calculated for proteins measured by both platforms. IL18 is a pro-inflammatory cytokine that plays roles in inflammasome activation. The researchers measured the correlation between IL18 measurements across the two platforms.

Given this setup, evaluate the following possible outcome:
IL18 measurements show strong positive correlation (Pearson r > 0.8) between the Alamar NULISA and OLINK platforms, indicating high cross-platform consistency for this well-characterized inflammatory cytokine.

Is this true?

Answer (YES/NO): NO